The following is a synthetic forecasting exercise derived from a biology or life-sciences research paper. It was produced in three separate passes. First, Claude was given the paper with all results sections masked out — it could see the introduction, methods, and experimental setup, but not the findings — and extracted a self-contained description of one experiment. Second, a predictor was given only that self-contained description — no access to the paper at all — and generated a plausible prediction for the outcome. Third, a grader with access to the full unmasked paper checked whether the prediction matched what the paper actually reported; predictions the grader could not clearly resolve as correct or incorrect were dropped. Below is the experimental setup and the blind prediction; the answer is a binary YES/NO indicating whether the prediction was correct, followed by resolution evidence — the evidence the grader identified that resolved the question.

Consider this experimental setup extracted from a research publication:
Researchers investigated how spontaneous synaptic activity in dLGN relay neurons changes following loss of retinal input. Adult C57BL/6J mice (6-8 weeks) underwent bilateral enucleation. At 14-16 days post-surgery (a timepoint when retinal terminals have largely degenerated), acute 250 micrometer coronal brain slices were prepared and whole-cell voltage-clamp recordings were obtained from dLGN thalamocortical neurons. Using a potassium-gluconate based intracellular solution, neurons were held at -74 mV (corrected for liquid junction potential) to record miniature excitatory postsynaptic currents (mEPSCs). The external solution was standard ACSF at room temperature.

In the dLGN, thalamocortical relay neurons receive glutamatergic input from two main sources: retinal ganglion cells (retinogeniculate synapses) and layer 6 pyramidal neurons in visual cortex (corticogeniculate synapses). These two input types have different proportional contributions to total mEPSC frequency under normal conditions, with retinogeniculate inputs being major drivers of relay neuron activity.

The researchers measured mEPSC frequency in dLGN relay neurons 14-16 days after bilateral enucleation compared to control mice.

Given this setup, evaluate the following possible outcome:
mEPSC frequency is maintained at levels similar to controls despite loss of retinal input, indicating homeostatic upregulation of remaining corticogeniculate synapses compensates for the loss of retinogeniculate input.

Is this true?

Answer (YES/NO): YES